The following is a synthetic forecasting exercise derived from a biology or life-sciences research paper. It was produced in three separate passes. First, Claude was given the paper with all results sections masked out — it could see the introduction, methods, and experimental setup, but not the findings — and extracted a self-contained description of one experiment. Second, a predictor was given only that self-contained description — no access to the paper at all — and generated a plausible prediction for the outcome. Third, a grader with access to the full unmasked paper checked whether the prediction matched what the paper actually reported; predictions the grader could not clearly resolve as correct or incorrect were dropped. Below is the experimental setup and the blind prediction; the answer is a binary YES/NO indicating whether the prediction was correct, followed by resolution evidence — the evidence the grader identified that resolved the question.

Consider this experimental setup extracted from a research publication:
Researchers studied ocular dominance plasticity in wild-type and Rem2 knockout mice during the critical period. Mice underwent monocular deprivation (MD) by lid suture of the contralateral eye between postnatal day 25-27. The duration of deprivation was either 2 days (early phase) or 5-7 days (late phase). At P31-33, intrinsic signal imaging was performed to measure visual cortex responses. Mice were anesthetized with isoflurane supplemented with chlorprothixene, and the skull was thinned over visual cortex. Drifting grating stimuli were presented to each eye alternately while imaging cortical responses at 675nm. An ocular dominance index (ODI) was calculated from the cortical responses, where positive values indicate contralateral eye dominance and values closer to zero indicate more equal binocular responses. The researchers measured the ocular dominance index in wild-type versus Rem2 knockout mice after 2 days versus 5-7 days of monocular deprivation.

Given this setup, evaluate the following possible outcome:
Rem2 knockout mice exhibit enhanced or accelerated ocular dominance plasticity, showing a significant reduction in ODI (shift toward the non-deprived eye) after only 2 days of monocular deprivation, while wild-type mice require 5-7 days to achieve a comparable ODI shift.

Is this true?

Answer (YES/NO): NO